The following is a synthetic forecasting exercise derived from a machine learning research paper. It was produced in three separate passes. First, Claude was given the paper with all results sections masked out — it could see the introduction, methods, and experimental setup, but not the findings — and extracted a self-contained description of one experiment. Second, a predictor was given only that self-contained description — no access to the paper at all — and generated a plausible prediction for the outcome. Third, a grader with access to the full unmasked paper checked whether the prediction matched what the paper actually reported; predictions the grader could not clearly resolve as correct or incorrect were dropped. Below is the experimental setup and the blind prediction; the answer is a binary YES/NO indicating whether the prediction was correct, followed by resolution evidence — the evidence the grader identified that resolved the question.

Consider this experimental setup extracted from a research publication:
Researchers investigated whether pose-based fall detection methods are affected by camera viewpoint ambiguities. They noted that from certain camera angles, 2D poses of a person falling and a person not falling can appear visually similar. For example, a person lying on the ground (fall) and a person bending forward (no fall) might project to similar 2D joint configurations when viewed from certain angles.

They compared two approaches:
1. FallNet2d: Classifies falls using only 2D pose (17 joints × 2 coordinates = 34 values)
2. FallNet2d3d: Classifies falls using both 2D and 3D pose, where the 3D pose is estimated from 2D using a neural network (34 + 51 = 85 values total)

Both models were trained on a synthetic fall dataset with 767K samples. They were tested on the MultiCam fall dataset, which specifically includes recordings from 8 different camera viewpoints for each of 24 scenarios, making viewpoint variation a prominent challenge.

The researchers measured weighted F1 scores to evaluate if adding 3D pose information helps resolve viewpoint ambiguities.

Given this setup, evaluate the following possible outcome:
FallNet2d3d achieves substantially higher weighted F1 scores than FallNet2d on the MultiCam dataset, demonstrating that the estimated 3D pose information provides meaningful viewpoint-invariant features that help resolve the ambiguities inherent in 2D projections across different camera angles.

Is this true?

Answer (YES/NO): NO